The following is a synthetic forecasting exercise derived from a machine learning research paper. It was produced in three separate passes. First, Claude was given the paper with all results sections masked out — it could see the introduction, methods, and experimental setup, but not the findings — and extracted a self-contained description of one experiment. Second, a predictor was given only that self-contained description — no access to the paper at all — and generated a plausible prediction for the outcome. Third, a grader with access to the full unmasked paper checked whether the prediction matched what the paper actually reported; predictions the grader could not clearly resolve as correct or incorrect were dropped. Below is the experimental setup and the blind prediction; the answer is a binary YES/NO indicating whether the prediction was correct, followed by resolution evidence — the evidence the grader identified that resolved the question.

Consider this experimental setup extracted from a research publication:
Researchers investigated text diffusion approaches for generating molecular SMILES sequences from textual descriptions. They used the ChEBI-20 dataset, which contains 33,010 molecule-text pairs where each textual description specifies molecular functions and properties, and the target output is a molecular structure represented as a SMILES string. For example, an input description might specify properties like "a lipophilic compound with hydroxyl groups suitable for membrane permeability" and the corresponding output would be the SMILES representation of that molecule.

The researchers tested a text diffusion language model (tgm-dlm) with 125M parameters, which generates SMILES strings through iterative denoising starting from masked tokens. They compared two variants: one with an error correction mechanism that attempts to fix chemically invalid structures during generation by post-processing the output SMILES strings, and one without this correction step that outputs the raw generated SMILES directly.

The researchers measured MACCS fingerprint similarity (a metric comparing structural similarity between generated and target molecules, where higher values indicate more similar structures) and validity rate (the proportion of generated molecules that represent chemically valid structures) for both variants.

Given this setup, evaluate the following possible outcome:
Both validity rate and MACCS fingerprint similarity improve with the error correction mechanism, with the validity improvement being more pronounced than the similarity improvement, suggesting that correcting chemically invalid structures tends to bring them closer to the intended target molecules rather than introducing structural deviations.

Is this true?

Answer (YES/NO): NO